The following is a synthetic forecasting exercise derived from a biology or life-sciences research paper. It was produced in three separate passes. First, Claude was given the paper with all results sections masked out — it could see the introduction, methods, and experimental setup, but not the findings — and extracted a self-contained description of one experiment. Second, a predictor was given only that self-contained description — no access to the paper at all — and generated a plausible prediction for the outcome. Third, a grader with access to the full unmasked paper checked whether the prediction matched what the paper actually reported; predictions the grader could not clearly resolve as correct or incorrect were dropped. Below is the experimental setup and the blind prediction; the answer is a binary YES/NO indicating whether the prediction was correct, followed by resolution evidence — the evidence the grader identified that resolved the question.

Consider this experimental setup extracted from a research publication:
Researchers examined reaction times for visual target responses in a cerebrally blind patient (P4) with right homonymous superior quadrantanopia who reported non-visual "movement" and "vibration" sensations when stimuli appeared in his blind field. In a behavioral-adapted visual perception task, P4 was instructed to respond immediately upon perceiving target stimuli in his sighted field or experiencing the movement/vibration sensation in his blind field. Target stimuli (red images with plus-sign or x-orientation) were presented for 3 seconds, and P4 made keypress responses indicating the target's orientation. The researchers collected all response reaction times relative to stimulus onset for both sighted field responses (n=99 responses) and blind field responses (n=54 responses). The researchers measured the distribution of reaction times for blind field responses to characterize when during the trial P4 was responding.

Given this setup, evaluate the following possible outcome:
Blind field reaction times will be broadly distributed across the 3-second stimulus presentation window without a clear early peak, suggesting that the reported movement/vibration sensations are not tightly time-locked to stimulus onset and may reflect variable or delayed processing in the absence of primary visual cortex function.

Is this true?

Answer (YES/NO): NO